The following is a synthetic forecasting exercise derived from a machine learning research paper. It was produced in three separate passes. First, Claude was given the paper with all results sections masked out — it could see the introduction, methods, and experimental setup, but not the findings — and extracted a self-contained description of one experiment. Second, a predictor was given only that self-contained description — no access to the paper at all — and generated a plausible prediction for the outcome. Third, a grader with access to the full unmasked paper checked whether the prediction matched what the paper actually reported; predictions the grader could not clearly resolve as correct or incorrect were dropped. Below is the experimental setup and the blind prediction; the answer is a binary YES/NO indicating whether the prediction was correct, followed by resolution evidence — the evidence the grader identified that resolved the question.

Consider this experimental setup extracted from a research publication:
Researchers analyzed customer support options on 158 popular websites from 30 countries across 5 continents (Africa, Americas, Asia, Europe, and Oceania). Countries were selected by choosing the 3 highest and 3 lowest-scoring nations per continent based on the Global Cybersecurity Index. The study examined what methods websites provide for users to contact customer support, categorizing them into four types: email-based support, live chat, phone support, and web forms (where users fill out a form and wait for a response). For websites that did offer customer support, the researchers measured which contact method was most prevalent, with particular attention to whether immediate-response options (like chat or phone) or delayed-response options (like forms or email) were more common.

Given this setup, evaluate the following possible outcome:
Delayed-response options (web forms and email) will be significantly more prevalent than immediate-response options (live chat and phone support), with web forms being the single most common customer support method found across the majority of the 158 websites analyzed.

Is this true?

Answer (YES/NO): NO